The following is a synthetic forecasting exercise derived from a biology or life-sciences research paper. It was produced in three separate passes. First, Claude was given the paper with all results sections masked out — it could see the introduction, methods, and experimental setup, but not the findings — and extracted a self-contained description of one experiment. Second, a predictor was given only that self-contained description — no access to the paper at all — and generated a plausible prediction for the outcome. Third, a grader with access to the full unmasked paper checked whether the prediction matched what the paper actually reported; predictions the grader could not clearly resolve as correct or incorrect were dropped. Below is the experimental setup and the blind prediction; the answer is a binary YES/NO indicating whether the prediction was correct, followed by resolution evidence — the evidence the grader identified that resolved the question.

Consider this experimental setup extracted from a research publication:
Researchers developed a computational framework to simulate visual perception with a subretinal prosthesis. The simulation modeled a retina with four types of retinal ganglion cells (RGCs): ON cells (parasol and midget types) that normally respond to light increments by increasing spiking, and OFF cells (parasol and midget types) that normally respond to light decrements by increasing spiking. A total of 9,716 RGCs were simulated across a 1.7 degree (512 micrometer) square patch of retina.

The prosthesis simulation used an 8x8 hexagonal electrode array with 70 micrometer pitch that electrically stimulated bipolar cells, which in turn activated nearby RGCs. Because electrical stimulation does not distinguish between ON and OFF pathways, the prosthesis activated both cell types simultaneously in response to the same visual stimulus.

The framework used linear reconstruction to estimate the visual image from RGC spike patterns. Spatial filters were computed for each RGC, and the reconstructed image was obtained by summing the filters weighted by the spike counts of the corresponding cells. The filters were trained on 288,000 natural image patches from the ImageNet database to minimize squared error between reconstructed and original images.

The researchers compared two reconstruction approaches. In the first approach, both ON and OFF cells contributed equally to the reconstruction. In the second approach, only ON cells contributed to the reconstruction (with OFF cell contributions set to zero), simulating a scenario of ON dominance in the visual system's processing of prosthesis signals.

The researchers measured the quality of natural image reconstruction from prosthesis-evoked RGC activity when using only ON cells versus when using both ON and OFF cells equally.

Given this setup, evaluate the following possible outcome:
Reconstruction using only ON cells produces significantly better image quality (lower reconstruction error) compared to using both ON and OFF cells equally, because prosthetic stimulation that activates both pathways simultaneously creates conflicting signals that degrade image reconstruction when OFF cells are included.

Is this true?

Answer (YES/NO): YES